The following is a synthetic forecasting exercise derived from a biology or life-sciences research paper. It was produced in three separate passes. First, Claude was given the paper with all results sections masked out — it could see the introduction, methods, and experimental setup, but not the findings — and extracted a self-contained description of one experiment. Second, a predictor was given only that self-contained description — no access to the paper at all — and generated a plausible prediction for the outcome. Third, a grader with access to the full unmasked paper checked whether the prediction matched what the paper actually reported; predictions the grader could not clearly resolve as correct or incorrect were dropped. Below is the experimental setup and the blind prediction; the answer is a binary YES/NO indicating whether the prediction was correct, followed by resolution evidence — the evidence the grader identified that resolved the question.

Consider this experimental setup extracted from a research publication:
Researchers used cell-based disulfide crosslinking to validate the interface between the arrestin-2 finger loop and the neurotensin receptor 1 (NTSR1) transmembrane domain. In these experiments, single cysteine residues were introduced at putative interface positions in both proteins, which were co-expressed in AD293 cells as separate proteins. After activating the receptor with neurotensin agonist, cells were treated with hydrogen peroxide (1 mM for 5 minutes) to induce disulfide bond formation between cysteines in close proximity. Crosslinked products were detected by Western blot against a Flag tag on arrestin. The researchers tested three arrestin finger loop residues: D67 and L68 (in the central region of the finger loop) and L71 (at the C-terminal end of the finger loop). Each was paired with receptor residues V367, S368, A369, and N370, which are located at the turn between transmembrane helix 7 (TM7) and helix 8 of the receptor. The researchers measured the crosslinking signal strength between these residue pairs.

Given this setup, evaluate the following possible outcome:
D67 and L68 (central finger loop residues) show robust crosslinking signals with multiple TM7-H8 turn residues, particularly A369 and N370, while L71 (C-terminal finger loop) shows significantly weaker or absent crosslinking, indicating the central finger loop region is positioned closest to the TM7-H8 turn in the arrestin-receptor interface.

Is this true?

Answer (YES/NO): YES